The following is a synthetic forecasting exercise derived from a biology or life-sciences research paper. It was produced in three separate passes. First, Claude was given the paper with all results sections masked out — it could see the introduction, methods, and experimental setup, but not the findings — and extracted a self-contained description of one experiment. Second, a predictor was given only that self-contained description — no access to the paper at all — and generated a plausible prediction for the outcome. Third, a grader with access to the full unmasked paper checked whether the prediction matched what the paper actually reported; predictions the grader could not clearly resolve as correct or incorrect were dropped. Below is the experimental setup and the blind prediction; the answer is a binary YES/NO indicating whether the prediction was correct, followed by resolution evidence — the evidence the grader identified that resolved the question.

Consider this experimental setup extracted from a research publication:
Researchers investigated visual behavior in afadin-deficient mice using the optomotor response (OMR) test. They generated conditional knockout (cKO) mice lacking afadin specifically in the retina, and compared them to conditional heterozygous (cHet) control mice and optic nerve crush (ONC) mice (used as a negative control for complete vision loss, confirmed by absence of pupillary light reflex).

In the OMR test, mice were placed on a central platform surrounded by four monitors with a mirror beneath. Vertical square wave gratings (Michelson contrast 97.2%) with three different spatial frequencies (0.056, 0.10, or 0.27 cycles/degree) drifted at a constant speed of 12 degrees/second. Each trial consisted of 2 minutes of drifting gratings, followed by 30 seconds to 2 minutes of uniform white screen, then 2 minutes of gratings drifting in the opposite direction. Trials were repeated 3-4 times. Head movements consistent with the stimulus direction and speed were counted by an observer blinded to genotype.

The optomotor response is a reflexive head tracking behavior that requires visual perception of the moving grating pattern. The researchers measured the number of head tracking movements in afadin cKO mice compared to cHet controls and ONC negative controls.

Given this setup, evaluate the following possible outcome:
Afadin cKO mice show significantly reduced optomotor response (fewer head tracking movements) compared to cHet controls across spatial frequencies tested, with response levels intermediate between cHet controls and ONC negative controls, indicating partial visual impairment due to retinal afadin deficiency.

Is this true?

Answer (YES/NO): NO